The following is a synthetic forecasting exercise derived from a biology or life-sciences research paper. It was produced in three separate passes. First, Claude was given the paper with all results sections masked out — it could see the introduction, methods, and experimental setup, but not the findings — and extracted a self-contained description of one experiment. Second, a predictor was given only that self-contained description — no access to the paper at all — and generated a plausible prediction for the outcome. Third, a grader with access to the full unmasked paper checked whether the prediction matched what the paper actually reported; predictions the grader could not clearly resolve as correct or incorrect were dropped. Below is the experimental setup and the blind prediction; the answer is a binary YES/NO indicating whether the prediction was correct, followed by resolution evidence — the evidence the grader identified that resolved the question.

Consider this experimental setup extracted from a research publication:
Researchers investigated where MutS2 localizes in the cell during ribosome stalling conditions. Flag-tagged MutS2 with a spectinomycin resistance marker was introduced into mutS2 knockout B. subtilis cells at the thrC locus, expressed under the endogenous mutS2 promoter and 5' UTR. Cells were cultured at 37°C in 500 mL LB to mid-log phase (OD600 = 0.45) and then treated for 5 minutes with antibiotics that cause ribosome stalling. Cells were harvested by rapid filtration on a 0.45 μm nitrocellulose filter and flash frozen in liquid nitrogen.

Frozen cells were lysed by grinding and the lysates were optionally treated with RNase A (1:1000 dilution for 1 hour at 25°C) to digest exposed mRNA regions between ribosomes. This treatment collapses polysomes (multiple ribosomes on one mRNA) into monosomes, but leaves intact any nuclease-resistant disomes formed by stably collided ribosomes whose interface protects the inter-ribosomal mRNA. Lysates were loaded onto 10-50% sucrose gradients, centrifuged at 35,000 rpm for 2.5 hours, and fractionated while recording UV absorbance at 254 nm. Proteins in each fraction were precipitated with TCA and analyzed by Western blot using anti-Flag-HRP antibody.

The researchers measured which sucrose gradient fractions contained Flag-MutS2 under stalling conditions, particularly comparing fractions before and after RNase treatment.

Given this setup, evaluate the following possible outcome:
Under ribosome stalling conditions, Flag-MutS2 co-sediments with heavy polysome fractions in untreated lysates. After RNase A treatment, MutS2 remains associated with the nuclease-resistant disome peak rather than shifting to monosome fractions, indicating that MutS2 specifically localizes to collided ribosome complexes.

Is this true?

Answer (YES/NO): YES